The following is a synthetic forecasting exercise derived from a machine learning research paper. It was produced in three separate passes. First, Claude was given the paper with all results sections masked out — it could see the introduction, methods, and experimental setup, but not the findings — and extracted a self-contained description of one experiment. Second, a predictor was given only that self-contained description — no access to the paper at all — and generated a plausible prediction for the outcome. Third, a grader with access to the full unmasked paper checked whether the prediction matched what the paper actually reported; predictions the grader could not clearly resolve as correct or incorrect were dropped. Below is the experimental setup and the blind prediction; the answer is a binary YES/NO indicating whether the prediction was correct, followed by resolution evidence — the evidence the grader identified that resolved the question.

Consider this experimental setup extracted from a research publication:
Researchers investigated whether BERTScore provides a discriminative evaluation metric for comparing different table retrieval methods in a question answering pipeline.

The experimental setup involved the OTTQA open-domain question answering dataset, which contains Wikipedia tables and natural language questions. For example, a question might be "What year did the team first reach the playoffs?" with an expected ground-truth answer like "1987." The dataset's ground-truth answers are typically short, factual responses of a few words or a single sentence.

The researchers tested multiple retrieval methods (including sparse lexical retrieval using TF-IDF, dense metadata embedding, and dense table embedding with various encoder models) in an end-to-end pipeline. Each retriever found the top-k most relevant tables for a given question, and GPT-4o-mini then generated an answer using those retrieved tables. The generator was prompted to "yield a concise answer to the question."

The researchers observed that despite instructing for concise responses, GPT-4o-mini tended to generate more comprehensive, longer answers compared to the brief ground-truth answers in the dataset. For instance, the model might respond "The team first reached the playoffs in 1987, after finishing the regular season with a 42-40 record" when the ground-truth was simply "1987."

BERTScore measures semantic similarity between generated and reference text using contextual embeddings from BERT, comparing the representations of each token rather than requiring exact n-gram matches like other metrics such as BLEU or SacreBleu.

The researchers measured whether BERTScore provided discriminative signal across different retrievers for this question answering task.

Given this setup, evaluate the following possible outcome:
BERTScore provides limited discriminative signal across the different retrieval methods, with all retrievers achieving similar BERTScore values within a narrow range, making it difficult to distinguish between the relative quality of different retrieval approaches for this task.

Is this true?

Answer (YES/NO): YES